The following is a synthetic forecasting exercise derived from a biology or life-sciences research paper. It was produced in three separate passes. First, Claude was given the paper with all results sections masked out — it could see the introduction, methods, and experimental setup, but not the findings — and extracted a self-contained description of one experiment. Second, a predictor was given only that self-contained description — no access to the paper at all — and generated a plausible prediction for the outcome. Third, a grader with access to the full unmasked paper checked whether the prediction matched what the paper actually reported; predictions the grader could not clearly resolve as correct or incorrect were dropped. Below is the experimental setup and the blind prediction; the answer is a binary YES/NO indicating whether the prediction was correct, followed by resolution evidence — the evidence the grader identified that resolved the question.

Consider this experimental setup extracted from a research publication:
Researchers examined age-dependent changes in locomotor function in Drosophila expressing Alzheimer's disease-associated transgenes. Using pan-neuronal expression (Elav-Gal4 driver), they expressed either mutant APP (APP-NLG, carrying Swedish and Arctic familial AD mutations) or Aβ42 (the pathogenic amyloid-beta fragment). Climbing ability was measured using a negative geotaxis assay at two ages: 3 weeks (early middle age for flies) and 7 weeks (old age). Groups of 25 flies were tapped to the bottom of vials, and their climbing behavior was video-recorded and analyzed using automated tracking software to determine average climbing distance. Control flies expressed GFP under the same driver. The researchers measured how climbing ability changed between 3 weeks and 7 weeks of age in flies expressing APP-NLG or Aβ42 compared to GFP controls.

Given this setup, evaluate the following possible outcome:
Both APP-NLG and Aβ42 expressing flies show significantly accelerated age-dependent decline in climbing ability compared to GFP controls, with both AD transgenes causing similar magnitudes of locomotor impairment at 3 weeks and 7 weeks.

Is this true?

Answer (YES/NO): NO